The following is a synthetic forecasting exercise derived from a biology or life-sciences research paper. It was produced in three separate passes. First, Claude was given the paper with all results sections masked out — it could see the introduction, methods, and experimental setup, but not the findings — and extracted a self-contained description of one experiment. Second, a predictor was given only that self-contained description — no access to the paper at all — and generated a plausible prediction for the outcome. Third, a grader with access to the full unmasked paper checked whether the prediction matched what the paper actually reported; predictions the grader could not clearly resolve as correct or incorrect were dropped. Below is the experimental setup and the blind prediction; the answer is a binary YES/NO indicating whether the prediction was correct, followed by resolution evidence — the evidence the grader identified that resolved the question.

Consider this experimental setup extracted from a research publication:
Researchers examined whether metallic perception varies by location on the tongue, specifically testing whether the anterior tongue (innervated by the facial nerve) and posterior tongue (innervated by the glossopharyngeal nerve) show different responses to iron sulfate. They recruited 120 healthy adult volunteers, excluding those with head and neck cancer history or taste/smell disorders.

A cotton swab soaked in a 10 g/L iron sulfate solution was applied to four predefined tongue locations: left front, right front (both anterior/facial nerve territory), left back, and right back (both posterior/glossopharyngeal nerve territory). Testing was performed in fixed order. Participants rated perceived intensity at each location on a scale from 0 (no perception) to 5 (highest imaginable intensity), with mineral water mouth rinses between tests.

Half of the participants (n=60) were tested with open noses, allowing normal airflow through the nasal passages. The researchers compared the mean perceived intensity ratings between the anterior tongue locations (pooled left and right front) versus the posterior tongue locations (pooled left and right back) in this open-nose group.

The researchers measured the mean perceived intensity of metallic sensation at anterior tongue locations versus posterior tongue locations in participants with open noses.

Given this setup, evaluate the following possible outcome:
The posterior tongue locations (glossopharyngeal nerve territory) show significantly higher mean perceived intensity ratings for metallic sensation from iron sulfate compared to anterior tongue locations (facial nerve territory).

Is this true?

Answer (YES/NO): YES